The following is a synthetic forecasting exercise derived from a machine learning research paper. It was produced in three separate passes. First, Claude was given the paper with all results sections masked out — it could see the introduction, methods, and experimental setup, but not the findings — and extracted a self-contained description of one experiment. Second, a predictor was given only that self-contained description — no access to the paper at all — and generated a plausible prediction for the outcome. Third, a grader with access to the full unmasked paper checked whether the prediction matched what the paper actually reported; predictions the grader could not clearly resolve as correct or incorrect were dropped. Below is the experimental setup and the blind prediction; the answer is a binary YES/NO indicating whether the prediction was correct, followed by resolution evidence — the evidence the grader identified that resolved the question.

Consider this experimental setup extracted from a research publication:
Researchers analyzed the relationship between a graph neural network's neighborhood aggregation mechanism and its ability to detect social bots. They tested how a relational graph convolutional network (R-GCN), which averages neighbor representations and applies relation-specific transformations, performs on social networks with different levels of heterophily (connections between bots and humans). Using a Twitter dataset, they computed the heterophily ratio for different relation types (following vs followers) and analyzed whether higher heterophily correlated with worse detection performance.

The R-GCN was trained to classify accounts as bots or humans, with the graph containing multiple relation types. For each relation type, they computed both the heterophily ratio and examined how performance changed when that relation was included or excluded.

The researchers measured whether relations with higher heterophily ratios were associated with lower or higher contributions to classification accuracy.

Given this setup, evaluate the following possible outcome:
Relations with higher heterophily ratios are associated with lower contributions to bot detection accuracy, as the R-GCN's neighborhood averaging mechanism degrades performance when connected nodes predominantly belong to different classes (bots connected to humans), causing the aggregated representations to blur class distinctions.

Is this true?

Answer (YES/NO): YES